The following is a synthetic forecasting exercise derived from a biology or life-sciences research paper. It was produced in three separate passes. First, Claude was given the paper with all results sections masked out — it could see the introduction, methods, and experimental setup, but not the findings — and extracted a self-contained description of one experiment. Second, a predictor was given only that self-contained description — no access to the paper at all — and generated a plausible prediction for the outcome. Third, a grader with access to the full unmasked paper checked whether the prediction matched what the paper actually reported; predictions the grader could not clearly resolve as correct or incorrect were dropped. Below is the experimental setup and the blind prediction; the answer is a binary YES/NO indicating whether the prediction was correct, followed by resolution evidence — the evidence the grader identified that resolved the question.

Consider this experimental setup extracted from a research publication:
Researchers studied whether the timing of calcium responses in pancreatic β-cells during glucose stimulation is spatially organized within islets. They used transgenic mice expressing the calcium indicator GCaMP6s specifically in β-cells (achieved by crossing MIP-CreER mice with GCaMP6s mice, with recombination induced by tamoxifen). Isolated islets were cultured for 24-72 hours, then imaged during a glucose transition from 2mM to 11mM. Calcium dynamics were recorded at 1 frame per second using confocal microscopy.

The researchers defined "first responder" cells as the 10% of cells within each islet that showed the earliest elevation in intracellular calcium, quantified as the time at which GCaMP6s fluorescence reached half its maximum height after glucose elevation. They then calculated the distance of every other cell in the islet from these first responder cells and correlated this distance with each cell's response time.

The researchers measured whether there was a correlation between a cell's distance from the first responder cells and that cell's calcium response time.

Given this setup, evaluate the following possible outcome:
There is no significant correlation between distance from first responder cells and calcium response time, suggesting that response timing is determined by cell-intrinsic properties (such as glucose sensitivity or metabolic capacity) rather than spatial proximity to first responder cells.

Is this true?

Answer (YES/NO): NO